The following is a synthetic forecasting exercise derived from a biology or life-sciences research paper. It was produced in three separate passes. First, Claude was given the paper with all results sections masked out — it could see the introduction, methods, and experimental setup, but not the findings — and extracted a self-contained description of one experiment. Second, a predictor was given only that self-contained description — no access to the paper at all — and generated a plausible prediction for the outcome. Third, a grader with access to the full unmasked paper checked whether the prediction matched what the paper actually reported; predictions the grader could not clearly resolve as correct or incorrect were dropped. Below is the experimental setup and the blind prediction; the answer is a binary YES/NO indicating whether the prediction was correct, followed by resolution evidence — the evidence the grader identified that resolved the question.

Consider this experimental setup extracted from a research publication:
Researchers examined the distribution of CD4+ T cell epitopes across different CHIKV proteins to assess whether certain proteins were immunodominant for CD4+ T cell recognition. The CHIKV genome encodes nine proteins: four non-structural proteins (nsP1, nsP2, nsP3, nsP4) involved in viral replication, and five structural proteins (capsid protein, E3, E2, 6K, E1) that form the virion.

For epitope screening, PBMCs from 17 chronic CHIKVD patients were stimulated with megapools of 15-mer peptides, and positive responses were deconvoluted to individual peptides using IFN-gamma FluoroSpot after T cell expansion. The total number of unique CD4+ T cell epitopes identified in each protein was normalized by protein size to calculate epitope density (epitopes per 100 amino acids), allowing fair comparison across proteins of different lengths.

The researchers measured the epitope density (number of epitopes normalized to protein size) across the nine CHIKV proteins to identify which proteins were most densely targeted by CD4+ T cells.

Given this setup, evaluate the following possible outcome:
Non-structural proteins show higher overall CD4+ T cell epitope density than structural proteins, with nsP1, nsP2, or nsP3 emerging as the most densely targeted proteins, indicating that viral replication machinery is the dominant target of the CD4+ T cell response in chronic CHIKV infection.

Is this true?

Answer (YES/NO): NO